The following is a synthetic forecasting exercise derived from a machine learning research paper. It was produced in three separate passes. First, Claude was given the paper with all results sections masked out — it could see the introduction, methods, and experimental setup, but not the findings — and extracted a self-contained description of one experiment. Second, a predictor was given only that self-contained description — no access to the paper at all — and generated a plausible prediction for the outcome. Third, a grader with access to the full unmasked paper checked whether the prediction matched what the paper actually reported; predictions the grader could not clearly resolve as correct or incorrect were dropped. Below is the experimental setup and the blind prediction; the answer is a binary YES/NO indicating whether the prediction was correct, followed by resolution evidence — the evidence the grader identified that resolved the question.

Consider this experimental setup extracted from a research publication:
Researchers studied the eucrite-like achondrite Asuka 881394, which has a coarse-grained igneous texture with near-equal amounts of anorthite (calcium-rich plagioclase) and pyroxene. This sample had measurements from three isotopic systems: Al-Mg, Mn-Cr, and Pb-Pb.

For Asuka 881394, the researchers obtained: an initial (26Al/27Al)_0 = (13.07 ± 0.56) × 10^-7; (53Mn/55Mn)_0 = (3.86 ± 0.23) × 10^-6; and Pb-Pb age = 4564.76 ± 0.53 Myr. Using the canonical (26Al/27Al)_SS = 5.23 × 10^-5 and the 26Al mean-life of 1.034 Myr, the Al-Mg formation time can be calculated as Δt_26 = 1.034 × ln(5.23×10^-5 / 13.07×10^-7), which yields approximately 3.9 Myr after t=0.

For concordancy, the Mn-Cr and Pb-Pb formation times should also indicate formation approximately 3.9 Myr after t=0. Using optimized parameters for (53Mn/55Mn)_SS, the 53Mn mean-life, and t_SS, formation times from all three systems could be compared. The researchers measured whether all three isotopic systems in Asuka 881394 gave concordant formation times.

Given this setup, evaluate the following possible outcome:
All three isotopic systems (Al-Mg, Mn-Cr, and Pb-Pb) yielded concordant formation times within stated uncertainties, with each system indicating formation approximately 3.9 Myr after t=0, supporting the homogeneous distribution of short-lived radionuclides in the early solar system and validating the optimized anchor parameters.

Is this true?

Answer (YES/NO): YES